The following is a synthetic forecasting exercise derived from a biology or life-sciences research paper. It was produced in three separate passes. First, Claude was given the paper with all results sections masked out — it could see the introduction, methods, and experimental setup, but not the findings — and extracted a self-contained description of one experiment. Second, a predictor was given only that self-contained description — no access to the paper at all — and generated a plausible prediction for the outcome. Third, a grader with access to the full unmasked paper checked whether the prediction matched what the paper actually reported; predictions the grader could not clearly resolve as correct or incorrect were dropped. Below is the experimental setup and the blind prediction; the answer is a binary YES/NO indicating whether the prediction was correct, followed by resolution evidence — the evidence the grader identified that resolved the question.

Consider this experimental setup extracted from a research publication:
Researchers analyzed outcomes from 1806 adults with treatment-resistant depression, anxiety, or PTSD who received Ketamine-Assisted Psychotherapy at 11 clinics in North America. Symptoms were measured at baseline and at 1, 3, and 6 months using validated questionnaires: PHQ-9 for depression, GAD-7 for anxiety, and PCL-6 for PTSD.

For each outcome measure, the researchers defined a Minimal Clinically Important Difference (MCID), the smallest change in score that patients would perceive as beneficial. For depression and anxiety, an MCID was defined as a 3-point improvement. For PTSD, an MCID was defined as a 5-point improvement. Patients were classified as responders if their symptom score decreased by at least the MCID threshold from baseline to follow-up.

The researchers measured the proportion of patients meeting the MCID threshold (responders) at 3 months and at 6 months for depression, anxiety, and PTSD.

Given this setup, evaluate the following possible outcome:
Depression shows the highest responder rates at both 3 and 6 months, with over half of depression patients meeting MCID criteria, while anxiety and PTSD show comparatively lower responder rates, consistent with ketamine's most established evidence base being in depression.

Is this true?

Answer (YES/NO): YES